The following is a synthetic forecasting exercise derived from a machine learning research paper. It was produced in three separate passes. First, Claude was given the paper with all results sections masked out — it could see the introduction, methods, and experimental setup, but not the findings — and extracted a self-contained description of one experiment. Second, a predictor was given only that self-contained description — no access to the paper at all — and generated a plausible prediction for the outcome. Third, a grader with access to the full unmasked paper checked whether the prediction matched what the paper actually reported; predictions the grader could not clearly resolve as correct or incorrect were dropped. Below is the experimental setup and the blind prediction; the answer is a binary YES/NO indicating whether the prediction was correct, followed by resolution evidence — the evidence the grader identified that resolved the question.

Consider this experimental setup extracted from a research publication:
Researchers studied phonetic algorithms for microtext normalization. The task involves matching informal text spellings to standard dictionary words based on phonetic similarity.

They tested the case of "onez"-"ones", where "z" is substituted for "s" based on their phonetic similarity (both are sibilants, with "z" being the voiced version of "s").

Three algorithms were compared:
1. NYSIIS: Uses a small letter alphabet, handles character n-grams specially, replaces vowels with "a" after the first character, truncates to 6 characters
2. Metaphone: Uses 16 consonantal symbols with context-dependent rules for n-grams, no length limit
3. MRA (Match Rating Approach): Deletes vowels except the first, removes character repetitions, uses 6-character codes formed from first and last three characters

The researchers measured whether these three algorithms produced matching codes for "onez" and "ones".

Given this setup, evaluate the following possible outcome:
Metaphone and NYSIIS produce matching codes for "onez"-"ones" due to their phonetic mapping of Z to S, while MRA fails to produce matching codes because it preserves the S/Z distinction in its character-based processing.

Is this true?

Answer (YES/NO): YES